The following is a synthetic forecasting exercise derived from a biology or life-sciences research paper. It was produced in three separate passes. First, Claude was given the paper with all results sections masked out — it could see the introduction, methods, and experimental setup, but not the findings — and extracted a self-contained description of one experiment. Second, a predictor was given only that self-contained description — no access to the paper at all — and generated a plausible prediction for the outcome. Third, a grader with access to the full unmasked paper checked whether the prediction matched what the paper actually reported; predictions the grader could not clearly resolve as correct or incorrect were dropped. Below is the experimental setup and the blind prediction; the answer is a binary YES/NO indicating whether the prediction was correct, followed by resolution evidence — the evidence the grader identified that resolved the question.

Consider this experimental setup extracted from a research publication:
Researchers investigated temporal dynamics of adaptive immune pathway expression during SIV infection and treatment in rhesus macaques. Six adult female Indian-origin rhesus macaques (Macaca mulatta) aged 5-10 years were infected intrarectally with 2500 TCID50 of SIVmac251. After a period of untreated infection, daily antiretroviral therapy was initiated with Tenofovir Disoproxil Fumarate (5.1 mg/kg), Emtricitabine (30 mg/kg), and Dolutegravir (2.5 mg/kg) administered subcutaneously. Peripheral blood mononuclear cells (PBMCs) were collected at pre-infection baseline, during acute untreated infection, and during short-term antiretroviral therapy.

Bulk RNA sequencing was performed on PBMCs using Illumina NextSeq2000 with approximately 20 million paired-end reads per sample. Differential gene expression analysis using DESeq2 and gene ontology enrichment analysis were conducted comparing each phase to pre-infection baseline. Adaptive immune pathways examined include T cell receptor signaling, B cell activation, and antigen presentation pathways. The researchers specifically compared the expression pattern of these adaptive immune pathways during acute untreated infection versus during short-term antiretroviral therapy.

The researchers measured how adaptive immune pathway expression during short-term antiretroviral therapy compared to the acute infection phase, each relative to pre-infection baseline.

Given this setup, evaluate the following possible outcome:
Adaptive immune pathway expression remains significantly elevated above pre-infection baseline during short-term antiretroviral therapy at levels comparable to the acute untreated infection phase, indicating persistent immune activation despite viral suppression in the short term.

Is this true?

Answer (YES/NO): NO